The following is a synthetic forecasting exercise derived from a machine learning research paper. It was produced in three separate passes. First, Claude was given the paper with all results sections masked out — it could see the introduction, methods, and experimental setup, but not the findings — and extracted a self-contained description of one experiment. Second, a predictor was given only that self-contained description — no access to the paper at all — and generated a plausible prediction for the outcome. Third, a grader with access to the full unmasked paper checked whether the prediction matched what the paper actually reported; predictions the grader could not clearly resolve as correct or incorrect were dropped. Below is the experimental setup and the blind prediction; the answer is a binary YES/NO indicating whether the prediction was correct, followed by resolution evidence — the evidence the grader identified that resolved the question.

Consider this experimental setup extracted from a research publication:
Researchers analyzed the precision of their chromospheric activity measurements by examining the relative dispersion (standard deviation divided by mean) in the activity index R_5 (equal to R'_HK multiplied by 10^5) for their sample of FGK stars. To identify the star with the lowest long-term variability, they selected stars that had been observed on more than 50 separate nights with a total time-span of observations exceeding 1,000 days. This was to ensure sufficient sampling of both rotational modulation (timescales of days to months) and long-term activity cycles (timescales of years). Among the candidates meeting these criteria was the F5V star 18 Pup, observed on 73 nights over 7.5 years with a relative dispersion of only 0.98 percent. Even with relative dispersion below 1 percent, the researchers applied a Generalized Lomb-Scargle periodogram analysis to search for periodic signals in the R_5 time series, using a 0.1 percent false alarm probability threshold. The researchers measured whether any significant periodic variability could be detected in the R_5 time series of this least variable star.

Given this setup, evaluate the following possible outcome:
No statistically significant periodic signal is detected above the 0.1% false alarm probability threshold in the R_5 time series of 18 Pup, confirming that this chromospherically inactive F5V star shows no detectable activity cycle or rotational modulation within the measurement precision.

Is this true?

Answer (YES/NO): NO